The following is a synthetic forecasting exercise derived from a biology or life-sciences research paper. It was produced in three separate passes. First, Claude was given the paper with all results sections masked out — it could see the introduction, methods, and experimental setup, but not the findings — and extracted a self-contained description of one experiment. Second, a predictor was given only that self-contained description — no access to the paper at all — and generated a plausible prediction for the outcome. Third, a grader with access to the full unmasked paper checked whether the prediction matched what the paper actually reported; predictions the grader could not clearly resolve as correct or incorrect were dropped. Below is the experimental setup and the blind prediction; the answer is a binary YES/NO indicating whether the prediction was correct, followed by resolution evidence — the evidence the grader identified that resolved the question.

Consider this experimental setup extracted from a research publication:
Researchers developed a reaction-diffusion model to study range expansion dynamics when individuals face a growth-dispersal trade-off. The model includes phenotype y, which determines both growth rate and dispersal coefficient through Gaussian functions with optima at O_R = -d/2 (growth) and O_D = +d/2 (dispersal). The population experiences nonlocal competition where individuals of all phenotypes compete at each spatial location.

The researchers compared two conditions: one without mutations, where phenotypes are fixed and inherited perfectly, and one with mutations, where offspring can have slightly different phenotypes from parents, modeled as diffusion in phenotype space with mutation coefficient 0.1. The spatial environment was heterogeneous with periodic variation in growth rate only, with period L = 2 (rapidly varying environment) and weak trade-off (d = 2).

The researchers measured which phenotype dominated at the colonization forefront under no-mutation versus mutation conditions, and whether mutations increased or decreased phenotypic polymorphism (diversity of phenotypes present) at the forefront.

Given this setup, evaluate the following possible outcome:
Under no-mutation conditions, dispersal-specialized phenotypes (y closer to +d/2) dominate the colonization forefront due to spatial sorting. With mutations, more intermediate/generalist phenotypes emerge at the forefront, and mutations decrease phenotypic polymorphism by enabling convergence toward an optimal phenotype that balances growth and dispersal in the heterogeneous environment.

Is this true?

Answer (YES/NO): NO